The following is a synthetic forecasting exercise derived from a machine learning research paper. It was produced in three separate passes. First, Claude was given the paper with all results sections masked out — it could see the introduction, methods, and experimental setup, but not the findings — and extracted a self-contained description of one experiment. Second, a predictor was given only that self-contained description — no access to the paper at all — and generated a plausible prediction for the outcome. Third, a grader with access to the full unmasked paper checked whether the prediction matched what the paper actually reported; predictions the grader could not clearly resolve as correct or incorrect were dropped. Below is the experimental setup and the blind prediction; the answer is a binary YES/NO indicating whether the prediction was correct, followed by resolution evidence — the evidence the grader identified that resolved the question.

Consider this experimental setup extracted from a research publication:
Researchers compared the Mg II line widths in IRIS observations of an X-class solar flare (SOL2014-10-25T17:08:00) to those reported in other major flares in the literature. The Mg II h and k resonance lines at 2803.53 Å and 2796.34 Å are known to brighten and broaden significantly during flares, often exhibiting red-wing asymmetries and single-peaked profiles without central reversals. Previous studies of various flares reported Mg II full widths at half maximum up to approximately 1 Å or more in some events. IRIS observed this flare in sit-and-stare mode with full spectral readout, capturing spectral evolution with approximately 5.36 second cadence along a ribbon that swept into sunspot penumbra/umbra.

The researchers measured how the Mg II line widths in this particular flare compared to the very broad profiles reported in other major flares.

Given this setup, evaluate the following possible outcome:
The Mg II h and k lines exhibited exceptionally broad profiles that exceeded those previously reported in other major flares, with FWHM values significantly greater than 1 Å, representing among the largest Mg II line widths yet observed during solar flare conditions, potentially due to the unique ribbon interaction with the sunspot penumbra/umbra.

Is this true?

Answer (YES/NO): NO